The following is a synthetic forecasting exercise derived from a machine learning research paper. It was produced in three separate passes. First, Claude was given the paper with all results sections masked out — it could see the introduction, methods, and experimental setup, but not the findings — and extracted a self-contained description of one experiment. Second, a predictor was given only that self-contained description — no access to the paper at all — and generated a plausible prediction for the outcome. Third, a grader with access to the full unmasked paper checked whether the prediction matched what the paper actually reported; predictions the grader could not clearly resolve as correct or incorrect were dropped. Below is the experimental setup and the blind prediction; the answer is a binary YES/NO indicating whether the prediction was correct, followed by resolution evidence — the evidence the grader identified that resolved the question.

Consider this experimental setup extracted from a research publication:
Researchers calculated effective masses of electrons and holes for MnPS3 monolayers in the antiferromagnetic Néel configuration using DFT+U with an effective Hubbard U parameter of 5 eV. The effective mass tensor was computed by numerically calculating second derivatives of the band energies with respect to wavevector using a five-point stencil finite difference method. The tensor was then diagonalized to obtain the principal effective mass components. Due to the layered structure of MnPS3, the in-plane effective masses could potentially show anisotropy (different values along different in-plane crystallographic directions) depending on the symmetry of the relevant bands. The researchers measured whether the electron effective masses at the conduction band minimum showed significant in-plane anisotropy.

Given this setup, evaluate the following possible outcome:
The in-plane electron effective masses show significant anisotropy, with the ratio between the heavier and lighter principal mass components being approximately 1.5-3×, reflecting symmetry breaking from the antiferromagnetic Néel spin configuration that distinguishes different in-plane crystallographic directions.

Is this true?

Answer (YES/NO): NO